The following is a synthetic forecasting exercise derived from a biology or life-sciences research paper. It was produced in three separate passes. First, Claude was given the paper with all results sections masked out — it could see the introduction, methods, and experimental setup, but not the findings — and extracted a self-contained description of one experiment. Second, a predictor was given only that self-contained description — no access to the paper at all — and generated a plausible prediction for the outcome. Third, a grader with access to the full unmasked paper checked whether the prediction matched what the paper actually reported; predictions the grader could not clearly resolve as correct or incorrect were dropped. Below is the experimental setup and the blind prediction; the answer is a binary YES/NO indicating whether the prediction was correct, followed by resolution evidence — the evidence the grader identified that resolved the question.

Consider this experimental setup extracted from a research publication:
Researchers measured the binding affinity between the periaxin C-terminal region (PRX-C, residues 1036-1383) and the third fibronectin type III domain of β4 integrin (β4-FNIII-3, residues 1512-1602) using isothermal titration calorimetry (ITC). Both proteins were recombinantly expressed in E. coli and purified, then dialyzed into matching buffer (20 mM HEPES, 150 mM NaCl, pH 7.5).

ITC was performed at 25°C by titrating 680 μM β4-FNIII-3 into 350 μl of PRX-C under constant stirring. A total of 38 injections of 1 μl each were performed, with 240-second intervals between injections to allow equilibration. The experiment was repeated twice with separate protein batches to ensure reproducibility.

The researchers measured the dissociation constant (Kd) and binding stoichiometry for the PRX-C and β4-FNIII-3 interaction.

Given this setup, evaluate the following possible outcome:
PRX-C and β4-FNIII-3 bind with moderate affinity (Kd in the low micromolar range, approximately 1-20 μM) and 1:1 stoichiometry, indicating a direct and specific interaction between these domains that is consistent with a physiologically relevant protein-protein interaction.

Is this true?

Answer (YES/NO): YES